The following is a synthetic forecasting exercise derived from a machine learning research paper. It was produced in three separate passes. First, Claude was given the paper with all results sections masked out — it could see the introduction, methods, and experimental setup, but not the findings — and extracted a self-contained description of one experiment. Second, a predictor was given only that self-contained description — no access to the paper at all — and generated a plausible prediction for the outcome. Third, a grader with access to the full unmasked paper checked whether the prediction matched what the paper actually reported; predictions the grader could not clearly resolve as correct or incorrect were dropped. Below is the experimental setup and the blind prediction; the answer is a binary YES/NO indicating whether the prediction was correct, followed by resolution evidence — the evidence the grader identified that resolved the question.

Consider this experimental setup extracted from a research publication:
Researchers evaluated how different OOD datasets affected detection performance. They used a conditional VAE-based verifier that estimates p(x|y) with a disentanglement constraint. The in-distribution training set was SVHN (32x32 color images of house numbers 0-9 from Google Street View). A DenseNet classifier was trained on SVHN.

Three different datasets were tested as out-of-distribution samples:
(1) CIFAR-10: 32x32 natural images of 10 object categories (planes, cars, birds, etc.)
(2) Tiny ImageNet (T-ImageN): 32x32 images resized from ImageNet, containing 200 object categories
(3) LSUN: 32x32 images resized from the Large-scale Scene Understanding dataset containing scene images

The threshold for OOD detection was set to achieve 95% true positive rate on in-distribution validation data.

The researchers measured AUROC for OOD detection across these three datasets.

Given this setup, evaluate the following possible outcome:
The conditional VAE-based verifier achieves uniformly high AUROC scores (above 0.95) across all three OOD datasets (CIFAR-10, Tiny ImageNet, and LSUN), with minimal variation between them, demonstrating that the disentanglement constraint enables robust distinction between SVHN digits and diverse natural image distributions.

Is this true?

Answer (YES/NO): YES